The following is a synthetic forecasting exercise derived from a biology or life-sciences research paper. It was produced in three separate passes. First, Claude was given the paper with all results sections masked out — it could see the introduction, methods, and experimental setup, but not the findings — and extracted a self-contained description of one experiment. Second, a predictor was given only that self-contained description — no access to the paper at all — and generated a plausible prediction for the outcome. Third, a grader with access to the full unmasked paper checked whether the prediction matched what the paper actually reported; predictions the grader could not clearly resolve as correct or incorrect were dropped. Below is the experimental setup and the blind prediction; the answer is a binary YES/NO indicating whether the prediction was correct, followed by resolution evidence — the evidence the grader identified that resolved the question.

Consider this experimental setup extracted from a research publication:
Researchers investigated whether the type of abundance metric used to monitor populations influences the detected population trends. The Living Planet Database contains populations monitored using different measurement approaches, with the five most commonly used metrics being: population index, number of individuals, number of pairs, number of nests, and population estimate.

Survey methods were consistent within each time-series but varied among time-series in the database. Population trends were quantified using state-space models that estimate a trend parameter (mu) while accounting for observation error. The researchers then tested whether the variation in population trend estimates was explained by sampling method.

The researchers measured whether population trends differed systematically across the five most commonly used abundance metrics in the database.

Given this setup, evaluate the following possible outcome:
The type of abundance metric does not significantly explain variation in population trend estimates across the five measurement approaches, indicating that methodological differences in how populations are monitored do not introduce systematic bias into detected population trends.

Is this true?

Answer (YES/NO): YES